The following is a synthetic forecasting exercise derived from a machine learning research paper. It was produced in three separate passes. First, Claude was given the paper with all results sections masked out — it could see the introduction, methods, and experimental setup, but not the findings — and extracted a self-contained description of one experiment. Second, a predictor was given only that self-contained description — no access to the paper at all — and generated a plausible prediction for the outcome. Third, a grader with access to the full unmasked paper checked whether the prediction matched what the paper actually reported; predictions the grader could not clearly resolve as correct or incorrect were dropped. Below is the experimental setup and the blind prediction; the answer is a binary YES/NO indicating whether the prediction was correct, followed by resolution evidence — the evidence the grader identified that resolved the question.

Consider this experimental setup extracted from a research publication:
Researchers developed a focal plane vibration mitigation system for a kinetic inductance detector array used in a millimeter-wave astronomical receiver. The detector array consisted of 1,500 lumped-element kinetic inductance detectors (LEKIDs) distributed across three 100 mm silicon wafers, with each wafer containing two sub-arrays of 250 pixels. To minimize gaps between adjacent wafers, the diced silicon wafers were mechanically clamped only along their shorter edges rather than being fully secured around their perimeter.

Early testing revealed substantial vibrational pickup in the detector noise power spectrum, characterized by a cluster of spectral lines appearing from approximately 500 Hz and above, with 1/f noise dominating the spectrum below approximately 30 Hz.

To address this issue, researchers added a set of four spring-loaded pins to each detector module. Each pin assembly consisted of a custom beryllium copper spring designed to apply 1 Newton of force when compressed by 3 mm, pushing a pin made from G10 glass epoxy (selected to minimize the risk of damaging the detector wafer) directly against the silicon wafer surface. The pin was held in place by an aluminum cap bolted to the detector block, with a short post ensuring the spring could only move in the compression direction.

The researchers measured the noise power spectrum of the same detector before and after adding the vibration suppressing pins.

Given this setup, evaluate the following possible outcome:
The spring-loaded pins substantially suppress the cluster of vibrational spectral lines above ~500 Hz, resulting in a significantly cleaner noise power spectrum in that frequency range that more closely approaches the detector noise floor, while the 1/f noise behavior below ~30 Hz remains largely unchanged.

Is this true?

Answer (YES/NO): NO